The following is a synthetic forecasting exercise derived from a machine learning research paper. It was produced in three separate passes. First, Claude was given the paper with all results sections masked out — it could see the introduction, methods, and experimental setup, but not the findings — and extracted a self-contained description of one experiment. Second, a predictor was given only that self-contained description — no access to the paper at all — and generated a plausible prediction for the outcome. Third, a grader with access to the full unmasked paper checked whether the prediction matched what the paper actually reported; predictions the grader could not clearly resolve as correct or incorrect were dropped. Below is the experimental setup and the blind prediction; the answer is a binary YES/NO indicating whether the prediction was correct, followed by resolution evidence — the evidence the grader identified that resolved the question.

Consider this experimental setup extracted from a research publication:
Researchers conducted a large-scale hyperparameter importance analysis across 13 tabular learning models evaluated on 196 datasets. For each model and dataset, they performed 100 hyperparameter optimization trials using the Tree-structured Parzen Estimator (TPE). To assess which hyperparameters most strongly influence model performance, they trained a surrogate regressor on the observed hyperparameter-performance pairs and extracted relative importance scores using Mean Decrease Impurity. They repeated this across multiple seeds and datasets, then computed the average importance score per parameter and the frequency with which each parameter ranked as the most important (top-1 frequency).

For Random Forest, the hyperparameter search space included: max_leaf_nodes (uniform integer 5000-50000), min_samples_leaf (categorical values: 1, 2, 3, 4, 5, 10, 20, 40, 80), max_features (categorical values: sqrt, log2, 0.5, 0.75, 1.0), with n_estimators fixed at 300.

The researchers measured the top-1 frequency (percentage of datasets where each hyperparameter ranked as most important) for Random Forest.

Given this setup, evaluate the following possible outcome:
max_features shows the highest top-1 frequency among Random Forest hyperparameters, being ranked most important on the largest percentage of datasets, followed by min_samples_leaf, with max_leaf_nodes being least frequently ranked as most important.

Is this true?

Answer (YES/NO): NO